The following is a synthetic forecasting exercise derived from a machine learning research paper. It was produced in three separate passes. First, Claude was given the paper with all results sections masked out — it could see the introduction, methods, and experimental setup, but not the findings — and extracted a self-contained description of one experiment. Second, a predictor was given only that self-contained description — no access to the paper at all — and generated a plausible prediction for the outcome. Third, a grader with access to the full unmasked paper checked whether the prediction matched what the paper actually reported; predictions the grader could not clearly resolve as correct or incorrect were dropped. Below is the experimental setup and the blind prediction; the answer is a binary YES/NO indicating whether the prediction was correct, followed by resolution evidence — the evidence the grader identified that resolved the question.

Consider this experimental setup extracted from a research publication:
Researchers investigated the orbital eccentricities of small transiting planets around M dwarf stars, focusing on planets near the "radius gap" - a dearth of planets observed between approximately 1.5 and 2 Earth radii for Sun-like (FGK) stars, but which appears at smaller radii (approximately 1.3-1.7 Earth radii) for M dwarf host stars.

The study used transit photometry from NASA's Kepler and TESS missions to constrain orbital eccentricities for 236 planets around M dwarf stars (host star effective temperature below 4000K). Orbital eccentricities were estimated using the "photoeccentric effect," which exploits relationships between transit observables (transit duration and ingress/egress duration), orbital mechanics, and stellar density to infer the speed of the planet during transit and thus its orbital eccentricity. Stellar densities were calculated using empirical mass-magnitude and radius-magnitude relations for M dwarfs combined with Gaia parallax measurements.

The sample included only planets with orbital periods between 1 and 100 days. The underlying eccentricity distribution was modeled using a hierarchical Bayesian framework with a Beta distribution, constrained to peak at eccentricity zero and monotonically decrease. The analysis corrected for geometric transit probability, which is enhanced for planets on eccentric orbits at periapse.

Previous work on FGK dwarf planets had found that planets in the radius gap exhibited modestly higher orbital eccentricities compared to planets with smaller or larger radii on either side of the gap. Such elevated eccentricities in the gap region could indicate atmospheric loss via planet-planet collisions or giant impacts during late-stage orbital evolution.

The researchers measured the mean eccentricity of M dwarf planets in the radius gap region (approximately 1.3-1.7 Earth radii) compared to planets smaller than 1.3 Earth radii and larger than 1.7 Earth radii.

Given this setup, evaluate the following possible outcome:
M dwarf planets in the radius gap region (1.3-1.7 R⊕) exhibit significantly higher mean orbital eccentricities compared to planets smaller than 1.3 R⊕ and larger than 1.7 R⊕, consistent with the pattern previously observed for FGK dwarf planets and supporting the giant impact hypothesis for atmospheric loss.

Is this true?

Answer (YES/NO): NO